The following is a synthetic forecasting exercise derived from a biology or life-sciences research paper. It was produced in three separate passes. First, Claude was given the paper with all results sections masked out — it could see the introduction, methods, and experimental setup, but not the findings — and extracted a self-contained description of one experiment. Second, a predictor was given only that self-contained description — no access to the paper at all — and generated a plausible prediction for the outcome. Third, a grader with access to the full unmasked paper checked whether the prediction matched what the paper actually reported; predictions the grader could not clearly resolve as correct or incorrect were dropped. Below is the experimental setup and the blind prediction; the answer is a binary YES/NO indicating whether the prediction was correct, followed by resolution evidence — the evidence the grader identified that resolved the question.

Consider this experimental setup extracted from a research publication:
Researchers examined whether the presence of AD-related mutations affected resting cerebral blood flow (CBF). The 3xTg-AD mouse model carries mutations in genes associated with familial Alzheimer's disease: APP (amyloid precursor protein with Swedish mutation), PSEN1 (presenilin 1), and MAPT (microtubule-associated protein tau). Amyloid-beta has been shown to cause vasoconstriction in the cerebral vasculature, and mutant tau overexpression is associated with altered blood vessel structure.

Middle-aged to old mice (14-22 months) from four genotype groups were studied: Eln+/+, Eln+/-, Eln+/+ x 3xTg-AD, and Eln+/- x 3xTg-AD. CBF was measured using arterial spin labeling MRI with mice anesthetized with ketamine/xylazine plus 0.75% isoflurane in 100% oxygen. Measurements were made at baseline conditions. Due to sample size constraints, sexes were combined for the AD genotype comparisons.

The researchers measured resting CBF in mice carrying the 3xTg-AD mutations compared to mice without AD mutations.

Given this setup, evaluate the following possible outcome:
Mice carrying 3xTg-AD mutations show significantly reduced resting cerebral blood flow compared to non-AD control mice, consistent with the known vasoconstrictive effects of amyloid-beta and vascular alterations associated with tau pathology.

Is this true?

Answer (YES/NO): YES